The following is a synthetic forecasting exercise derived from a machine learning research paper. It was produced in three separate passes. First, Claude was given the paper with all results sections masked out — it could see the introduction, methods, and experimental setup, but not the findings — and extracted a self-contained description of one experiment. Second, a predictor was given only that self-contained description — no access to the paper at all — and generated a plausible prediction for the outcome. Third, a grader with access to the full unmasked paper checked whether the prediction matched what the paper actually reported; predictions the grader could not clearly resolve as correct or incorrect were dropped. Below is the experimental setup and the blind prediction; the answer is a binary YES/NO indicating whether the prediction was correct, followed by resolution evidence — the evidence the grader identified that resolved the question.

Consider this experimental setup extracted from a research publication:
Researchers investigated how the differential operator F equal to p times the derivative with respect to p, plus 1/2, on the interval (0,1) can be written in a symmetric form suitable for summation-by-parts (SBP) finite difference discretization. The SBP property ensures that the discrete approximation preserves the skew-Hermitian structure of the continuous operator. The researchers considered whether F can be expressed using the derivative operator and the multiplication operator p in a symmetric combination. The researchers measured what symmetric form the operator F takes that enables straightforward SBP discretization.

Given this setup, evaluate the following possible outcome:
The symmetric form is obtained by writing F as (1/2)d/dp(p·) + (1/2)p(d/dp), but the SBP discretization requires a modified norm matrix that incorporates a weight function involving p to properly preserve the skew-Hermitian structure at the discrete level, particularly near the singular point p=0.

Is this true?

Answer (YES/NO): NO